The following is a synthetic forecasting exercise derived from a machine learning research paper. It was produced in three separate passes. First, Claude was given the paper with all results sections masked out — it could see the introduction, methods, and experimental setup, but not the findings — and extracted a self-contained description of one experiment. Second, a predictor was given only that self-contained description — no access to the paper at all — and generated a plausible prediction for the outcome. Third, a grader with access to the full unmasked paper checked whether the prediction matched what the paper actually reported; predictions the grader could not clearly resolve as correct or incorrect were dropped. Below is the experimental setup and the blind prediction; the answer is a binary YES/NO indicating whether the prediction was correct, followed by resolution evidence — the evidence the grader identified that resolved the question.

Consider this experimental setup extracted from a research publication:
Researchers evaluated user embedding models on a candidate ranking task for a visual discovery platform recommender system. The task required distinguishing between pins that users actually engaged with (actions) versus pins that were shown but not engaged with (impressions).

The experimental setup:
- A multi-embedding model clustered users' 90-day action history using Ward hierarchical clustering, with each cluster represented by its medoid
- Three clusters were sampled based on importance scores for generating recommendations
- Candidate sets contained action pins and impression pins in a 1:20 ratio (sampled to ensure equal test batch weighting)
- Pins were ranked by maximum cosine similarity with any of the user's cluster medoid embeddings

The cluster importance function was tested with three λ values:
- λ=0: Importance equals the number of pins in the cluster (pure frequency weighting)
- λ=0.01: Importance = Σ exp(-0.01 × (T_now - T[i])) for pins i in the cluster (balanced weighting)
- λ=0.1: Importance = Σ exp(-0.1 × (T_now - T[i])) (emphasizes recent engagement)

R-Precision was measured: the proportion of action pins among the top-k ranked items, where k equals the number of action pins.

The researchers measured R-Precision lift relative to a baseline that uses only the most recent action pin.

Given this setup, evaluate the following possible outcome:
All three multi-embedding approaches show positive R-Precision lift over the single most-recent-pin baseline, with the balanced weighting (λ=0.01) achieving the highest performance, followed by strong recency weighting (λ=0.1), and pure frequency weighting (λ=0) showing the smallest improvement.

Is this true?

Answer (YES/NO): NO